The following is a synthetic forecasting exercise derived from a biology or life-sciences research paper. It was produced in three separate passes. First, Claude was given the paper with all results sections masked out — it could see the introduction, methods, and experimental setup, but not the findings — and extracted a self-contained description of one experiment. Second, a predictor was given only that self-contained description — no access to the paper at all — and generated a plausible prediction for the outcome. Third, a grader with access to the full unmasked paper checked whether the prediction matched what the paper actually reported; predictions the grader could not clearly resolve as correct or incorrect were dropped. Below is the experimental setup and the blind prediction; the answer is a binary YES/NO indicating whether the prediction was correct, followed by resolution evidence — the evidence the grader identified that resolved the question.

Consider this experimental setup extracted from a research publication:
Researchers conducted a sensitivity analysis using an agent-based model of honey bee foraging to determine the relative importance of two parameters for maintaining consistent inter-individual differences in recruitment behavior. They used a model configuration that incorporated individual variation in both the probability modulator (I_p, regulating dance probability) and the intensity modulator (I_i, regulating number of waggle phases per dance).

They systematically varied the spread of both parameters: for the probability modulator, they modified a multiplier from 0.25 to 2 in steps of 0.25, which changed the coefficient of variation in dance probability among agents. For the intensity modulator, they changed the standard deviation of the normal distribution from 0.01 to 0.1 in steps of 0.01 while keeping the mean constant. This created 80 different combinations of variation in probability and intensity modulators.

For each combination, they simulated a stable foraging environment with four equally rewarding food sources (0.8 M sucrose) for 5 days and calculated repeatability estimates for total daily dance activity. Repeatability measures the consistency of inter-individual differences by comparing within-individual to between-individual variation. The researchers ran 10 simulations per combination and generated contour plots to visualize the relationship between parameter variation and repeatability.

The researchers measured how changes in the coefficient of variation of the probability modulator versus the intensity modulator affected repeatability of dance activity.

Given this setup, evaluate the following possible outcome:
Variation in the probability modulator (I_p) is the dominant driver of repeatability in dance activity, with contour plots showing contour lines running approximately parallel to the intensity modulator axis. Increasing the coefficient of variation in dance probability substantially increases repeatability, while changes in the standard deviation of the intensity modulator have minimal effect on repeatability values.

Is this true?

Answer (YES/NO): NO